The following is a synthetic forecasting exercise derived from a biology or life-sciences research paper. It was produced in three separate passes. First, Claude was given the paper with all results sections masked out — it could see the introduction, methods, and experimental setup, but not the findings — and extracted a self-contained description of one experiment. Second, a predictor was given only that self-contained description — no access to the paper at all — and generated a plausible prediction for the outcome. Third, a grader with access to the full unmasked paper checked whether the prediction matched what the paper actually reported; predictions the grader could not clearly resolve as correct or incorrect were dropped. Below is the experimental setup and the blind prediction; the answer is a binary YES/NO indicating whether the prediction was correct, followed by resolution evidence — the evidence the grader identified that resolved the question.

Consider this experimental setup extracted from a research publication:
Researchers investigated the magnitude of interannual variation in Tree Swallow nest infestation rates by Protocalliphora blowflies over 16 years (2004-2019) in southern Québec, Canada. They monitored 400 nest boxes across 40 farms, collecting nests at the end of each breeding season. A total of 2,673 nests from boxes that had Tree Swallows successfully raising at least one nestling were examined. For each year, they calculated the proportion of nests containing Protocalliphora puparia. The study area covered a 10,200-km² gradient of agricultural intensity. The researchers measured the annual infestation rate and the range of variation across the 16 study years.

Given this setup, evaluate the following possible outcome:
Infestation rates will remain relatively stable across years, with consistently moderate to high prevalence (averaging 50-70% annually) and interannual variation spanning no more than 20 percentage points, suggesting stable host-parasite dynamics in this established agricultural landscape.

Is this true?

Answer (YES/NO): NO